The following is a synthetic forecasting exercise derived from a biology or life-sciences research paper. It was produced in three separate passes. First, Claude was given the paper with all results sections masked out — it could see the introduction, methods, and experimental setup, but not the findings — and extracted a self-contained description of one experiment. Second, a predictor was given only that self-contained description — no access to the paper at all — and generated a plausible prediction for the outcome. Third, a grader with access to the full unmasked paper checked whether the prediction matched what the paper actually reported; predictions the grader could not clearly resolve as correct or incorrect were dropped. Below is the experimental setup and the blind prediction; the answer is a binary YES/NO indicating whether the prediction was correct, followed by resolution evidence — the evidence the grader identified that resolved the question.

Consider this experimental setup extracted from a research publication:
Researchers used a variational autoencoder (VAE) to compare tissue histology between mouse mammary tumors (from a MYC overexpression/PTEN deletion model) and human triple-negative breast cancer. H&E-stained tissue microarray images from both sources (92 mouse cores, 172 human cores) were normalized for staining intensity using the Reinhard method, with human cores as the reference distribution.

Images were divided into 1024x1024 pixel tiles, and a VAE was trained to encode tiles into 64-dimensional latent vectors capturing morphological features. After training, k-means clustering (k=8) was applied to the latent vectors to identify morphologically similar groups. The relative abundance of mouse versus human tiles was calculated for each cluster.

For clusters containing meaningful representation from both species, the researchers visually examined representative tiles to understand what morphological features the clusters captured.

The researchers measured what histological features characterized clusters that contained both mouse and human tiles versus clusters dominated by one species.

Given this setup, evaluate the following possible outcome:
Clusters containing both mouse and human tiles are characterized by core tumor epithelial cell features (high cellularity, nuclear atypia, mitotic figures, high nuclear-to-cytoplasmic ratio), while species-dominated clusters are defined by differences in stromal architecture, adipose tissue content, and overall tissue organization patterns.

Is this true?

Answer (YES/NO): NO